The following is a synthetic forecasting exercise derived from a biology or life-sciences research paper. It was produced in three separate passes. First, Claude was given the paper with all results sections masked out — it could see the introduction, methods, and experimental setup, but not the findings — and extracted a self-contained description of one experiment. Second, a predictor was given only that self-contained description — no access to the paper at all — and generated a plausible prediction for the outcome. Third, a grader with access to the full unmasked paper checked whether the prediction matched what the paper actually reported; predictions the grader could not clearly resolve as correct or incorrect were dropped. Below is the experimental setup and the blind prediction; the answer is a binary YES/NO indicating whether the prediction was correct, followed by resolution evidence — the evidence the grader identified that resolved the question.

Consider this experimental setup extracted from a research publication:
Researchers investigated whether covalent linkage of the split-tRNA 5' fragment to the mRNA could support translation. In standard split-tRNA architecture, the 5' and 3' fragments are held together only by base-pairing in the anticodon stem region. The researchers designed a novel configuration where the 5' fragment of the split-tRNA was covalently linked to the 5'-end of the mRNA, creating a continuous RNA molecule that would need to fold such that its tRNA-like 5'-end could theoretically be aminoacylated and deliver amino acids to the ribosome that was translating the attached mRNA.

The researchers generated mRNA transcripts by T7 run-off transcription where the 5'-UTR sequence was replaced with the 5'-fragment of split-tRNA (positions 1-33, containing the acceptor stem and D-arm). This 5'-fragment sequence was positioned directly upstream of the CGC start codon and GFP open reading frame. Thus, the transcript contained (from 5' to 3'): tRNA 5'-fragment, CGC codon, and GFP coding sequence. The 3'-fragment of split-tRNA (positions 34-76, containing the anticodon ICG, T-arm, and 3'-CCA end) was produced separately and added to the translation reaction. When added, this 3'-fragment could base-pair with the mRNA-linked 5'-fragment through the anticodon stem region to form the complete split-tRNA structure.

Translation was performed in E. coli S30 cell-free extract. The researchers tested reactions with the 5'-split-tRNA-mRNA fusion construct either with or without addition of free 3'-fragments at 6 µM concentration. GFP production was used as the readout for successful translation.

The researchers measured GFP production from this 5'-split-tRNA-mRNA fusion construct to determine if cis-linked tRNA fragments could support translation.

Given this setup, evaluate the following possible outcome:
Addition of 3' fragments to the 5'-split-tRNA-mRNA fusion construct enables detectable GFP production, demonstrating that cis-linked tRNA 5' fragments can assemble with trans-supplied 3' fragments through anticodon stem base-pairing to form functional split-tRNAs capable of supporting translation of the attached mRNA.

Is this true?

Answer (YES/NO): YES